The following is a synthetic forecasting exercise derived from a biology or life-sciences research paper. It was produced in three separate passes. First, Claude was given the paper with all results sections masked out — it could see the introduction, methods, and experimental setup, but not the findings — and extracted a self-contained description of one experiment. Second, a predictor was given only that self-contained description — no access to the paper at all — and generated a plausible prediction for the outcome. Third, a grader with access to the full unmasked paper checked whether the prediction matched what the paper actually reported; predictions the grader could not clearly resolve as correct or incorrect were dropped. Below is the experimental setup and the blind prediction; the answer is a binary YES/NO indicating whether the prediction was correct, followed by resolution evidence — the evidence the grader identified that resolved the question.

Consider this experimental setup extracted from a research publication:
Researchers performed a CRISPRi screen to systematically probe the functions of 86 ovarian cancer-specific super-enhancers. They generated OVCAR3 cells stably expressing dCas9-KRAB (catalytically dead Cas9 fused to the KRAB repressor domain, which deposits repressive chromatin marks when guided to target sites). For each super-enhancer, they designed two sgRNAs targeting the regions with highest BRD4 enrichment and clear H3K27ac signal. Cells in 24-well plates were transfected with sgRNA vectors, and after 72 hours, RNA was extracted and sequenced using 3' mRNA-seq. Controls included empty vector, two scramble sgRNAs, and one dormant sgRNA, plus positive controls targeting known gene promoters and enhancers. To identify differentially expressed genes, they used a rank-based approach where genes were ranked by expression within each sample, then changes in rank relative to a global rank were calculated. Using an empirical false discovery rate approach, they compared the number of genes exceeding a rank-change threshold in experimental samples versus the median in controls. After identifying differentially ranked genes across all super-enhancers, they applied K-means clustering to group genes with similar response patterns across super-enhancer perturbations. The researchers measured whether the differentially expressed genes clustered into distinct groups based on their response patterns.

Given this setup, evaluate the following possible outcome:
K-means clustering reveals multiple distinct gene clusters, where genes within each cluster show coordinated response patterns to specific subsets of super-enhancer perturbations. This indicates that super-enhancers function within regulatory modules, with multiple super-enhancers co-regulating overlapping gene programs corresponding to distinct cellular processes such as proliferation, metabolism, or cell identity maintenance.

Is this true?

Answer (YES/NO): YES